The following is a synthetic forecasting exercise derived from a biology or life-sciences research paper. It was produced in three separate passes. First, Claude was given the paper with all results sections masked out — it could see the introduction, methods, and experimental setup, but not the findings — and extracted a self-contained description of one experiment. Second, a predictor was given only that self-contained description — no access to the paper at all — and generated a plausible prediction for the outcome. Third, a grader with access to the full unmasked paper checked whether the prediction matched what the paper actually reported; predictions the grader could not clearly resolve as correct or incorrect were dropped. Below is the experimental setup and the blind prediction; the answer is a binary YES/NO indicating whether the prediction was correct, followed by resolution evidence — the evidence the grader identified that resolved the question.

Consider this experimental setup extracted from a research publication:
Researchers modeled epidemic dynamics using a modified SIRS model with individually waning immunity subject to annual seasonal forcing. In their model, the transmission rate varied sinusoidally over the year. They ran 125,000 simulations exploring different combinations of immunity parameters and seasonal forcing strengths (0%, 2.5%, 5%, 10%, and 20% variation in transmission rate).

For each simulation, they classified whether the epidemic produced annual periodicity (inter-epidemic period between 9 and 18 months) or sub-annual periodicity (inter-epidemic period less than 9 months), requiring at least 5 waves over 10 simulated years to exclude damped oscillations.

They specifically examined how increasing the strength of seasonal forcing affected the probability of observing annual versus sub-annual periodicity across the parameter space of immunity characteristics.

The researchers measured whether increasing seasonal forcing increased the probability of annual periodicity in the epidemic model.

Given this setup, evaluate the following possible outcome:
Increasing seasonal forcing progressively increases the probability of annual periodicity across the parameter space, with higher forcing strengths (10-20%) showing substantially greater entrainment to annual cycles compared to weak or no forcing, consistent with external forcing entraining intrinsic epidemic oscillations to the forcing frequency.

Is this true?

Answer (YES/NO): YES